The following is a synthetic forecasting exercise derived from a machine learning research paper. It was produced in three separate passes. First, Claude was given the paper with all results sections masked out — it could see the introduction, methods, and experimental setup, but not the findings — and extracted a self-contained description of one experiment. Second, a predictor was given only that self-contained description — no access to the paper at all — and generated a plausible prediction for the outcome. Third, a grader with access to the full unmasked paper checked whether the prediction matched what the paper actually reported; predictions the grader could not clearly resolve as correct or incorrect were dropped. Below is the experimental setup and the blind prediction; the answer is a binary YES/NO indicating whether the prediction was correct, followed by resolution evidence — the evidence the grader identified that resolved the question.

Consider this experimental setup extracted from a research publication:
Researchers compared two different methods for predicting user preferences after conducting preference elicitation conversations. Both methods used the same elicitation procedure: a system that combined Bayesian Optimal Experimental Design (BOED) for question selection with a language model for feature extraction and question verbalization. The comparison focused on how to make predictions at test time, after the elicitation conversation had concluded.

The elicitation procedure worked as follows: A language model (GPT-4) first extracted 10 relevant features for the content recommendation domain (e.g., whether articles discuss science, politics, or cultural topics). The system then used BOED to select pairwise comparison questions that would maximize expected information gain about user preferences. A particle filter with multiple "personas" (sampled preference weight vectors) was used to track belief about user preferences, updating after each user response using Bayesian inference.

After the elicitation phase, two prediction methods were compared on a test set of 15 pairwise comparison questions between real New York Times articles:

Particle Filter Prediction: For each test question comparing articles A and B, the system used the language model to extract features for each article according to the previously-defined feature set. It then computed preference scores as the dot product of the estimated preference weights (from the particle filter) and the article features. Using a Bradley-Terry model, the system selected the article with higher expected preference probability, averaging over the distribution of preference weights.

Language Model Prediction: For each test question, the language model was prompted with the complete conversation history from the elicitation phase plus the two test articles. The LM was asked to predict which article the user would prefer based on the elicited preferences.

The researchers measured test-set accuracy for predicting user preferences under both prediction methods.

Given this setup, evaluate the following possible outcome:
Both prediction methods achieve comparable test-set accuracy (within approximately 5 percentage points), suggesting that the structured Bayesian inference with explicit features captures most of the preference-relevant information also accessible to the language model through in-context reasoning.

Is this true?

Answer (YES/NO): NO